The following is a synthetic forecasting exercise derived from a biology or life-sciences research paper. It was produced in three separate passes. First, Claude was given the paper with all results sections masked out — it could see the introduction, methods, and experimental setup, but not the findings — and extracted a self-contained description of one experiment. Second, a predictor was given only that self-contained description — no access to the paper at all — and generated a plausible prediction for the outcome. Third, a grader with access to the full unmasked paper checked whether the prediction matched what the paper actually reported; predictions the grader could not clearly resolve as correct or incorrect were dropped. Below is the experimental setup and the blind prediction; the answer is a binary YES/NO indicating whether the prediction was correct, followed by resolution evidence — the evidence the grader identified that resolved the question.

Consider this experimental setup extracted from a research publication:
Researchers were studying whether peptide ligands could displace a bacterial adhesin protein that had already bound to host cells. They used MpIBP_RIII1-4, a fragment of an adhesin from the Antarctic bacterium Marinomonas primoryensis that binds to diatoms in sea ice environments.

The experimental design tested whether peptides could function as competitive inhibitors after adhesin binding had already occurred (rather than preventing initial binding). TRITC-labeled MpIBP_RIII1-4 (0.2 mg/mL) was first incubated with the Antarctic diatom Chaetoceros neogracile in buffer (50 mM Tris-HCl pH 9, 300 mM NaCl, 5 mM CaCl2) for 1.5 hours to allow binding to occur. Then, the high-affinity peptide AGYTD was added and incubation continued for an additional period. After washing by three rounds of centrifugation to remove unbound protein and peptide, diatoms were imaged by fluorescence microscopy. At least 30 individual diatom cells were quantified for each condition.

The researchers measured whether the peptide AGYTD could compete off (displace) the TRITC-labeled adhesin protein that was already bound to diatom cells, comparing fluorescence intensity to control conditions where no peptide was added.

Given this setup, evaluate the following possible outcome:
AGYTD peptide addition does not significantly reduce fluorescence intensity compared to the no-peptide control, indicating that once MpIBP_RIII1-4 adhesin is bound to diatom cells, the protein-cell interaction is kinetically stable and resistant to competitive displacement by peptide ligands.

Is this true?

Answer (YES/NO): NO